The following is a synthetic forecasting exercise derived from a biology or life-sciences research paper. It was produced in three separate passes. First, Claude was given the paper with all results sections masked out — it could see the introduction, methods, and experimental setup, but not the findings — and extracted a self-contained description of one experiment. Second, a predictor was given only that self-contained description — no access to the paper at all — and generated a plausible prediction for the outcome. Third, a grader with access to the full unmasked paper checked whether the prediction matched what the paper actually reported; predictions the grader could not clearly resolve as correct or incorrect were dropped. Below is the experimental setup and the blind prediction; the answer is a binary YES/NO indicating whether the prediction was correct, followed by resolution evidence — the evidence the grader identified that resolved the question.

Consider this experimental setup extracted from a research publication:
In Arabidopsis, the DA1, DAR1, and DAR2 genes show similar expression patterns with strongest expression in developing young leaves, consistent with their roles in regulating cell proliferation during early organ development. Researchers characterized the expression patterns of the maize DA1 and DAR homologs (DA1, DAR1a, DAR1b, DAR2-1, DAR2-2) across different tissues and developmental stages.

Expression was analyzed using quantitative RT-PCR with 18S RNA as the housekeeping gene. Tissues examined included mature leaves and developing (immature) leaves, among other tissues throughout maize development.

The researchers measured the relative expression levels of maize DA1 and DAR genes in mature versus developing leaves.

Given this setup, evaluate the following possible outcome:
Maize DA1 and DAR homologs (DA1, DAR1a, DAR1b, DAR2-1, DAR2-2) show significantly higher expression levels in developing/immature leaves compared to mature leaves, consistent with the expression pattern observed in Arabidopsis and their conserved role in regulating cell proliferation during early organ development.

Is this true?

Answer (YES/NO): NO